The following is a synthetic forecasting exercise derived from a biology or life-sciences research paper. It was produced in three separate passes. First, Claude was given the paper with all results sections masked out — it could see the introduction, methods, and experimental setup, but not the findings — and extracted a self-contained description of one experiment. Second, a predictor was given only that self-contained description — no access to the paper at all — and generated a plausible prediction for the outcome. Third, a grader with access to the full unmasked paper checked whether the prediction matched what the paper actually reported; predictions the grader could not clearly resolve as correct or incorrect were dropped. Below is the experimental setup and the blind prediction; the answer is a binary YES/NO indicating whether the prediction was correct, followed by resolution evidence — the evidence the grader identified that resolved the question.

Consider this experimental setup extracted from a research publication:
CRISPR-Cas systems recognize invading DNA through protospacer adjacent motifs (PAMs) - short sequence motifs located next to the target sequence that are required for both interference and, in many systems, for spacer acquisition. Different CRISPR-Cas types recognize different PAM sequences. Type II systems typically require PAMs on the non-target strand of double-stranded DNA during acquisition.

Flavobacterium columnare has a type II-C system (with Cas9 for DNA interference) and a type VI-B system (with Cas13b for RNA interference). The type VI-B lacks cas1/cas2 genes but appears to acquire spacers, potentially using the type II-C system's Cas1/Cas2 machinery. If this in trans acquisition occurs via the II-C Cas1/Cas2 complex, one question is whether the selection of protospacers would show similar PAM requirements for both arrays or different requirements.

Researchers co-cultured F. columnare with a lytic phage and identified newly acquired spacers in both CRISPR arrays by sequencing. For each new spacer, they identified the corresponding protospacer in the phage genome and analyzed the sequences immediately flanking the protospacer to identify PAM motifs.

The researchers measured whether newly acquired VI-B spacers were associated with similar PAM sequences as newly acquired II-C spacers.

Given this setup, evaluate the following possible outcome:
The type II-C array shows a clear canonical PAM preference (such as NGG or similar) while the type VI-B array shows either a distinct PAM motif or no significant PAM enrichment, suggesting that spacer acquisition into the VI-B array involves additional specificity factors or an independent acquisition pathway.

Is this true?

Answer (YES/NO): NO